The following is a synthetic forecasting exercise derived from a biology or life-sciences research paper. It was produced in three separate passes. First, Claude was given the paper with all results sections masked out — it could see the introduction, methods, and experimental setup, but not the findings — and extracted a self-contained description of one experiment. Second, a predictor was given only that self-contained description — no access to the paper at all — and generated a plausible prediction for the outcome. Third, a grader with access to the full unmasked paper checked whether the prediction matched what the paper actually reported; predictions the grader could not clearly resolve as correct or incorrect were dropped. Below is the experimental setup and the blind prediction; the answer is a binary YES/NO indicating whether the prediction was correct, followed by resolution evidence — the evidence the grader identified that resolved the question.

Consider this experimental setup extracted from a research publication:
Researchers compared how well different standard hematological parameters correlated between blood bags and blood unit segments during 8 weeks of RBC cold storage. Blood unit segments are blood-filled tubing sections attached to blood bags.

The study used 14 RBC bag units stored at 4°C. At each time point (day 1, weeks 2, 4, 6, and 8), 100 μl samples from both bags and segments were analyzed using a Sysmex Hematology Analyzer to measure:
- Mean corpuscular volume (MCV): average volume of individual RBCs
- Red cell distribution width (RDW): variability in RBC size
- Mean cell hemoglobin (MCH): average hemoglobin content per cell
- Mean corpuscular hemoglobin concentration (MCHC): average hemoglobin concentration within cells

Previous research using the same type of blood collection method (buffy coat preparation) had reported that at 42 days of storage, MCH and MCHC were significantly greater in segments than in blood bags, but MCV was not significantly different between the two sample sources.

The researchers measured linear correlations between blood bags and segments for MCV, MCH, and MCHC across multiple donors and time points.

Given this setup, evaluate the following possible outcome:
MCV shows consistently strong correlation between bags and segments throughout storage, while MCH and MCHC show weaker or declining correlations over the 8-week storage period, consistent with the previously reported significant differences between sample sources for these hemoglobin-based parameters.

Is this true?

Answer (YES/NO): NO